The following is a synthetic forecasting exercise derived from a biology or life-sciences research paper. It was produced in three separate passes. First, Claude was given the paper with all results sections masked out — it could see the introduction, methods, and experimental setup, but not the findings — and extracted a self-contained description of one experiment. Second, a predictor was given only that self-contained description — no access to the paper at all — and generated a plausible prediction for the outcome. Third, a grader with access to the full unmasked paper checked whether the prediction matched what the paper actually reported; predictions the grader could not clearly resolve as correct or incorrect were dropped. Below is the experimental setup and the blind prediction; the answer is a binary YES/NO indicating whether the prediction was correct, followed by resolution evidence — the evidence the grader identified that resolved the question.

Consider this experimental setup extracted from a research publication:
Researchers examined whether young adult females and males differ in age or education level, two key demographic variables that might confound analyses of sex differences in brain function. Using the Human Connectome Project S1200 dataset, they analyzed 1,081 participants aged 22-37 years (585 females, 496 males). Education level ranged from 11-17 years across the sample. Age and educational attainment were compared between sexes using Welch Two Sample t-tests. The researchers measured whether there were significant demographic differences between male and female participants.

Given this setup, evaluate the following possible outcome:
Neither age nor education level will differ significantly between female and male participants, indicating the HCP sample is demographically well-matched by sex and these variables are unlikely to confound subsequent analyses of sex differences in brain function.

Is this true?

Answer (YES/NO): NO